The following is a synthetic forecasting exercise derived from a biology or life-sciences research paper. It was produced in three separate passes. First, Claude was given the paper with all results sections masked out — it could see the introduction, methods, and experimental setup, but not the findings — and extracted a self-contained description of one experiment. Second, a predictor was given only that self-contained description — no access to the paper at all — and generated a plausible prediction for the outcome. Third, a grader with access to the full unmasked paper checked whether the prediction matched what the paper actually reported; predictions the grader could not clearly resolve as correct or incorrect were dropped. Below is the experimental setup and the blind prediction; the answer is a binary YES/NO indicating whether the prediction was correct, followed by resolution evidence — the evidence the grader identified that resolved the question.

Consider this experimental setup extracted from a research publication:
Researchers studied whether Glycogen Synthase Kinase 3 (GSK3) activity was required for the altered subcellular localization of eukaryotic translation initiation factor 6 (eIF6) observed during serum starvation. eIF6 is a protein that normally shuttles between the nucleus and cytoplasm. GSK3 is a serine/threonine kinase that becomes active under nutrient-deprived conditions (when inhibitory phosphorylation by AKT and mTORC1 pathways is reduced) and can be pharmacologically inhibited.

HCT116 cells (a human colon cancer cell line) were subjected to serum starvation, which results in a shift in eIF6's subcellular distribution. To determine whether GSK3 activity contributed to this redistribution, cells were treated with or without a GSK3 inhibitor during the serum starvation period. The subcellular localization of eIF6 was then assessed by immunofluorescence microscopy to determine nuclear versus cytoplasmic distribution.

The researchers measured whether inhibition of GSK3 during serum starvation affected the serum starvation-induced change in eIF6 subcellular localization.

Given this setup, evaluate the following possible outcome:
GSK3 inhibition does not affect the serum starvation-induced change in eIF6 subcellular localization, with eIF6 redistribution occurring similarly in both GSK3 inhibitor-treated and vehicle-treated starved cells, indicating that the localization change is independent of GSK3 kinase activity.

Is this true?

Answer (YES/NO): NO